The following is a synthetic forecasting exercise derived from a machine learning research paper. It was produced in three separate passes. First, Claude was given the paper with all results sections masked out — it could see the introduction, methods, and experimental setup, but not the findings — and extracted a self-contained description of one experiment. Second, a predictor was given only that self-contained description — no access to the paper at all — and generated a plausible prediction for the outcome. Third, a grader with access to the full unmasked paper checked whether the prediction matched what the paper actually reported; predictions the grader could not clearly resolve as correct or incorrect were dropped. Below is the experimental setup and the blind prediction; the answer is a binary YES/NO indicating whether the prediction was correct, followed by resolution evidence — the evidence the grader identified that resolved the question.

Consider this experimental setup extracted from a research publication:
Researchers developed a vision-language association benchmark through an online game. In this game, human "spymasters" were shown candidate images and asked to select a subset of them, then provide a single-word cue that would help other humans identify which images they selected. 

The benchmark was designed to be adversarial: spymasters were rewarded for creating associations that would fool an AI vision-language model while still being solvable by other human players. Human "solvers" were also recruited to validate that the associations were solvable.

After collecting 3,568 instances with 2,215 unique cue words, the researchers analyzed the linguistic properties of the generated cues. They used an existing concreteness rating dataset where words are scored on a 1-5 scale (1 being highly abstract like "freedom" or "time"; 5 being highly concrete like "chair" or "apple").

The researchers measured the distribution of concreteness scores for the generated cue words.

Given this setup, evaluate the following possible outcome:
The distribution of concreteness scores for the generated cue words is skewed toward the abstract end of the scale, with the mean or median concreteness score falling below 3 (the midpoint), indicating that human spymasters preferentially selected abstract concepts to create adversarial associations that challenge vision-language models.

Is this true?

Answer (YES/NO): NO